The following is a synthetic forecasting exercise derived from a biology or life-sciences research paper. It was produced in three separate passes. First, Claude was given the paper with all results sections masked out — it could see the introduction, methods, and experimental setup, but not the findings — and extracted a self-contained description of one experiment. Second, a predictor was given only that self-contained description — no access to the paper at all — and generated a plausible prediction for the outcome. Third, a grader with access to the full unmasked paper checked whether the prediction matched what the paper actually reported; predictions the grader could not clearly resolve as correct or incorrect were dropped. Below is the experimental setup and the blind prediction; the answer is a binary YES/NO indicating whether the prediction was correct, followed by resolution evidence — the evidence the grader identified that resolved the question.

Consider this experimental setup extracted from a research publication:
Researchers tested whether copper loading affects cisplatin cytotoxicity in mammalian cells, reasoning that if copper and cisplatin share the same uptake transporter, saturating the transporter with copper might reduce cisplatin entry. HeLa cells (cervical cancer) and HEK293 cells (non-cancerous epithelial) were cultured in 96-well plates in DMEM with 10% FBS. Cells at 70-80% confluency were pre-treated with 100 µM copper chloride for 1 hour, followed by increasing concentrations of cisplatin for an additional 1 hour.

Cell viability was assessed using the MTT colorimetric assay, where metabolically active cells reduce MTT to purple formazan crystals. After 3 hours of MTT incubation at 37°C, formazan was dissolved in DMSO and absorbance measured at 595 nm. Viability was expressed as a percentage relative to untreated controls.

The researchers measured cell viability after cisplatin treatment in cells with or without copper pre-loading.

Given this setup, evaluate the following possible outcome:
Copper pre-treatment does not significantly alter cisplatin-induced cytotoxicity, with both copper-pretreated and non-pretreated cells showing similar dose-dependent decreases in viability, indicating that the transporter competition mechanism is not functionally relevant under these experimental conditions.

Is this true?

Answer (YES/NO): NO